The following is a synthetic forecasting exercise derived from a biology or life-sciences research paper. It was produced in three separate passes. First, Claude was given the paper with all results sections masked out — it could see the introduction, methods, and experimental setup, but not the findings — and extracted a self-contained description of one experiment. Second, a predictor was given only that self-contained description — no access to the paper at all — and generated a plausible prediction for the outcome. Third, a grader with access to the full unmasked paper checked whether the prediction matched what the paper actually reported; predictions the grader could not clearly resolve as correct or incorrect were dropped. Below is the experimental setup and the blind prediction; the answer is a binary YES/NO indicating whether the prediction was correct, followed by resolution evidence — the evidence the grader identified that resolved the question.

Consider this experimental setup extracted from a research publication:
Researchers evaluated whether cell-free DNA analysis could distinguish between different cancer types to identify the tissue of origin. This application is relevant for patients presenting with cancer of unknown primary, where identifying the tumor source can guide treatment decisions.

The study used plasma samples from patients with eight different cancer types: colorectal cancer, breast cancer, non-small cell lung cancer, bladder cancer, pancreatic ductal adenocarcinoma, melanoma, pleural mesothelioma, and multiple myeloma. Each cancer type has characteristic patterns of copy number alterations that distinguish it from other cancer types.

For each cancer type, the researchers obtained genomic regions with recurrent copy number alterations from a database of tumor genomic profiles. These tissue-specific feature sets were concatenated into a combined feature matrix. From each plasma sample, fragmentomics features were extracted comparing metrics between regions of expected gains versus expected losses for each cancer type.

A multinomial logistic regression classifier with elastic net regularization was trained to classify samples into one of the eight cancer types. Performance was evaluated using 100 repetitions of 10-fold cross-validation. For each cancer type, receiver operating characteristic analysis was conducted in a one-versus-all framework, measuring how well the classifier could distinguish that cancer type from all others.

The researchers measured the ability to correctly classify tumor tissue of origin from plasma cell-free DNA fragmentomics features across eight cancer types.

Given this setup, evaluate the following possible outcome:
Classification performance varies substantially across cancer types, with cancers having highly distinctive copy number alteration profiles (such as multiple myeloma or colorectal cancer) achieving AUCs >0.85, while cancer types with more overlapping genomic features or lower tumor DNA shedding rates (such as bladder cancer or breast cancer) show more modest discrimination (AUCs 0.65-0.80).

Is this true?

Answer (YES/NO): NO